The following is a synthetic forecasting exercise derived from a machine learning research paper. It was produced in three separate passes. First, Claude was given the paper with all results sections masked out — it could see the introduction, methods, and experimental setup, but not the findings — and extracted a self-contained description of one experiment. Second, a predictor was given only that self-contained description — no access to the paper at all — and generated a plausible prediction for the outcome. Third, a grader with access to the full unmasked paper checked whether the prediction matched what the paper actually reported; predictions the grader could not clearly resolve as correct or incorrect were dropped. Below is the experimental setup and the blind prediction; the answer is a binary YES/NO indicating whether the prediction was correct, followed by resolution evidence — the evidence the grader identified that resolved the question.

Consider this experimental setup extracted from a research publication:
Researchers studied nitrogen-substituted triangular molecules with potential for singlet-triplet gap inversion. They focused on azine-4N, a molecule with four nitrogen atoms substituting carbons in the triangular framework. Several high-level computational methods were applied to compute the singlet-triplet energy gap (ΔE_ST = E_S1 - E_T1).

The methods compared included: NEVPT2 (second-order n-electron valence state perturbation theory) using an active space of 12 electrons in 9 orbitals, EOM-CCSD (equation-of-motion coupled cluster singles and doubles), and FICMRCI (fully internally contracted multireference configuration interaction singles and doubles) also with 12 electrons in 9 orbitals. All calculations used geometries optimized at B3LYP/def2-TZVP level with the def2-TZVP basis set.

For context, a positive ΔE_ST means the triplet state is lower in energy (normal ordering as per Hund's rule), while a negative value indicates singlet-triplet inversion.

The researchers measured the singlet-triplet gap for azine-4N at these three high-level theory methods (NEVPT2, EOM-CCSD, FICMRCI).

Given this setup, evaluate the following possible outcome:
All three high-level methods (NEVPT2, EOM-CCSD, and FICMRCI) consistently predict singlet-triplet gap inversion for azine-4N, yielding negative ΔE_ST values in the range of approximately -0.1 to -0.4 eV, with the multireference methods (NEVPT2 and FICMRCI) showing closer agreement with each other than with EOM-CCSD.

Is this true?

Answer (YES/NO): NO